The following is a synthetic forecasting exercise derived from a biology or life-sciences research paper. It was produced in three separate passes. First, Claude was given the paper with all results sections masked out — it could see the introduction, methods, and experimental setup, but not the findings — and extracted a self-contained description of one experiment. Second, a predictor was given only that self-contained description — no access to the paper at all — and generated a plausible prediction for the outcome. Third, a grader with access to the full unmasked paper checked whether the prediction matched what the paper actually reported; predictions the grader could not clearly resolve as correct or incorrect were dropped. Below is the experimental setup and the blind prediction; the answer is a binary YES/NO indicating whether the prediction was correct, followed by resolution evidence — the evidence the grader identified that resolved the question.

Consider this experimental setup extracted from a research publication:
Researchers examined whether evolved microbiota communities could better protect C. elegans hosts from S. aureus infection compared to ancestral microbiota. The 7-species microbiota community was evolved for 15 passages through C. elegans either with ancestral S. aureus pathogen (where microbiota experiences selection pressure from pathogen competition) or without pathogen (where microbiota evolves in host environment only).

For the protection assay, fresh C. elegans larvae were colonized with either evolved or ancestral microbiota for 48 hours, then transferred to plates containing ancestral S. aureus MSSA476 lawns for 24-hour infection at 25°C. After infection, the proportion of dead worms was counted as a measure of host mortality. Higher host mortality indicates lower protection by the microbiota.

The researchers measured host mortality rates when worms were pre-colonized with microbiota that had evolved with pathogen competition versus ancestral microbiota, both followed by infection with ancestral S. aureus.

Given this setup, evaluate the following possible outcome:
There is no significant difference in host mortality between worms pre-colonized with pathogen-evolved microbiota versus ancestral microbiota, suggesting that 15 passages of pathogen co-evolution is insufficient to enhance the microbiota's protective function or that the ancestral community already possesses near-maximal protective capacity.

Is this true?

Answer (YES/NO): YES